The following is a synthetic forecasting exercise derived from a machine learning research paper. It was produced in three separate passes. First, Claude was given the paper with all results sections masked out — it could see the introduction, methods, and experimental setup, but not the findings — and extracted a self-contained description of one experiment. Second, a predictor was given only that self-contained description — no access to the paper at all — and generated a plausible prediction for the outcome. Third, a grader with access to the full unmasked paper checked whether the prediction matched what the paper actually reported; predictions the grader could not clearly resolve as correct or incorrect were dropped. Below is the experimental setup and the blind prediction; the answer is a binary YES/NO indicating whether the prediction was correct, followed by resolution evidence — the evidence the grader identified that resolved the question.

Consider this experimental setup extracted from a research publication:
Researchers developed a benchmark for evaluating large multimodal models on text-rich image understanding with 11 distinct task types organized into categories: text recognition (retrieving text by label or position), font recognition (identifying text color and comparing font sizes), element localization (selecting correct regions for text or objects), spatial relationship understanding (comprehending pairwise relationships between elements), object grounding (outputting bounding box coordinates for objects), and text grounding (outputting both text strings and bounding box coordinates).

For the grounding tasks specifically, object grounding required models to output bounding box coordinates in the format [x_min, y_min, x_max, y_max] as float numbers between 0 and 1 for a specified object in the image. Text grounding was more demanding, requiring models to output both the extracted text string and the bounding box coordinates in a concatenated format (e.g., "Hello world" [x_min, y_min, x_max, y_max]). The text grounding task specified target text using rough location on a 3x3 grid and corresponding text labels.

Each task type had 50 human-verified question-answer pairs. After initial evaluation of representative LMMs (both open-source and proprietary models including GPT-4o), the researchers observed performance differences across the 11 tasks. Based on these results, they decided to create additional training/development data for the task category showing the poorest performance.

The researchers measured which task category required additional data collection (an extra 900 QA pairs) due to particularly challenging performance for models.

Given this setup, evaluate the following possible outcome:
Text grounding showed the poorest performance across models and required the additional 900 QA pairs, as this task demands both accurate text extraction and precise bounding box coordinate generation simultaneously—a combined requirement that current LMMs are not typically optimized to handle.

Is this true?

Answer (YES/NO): YES